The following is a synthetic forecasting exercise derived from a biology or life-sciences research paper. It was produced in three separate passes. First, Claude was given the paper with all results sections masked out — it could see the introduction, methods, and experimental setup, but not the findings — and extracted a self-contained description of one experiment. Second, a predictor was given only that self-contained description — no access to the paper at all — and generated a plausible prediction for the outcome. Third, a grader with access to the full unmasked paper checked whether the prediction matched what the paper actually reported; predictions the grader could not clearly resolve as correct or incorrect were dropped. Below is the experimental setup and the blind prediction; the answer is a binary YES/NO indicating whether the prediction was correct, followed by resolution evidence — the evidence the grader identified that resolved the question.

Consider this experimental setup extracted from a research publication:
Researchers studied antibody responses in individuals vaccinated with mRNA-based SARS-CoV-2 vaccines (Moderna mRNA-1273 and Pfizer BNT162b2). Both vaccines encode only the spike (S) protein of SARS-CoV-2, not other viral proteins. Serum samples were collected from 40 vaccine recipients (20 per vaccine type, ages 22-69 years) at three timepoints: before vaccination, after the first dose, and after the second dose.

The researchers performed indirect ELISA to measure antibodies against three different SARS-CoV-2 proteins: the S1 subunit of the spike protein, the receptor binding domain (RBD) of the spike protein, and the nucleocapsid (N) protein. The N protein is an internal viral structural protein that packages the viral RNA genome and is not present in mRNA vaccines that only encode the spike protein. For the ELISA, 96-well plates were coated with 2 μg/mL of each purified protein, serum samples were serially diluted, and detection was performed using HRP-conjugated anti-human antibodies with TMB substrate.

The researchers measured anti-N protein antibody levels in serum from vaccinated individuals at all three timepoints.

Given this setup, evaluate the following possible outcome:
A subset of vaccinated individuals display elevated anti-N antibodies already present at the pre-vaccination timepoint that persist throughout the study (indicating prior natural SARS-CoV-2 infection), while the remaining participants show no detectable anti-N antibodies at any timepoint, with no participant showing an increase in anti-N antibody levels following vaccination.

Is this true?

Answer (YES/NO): NO